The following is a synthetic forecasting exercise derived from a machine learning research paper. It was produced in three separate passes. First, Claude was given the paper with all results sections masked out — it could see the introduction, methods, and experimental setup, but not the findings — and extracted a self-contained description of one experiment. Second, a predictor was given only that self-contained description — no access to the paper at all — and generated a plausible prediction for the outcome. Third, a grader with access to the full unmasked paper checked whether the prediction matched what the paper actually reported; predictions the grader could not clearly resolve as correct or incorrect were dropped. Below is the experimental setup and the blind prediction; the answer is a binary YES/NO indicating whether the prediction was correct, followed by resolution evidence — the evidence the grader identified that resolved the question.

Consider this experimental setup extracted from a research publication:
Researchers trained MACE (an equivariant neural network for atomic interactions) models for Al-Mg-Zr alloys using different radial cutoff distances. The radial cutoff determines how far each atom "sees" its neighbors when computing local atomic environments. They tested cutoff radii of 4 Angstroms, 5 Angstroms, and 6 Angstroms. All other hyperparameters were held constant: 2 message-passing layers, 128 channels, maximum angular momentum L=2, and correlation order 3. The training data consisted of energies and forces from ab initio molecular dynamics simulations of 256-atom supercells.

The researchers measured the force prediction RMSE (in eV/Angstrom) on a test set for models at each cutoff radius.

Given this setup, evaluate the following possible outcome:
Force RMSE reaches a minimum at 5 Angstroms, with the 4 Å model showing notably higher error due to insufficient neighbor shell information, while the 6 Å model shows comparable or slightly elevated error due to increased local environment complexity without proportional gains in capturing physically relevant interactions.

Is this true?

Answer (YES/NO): YES